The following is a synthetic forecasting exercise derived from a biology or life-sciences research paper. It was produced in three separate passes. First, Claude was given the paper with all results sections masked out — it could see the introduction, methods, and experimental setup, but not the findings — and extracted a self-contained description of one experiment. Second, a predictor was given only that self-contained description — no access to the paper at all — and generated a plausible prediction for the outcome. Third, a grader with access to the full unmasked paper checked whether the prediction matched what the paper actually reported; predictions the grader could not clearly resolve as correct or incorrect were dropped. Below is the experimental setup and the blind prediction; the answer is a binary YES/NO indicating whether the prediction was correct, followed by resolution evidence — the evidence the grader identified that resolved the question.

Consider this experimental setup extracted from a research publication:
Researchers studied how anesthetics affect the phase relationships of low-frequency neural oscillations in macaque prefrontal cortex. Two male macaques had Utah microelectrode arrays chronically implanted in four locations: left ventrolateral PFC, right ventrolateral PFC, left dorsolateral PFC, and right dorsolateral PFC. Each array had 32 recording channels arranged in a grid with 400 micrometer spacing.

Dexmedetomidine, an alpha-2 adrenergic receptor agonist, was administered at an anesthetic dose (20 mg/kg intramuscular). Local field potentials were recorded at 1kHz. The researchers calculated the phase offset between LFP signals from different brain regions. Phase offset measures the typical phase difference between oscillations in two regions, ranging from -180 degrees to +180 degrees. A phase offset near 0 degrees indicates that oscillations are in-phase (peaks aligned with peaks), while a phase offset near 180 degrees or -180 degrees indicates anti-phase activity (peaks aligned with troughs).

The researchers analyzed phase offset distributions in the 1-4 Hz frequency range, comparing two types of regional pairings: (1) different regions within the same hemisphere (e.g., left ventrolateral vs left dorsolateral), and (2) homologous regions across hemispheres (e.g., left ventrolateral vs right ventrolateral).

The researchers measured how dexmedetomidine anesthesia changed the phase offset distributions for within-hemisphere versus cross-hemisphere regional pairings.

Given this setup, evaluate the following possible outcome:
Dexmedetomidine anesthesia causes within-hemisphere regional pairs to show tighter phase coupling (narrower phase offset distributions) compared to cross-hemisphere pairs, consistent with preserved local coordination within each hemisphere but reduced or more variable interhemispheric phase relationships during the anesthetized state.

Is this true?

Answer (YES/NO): NO